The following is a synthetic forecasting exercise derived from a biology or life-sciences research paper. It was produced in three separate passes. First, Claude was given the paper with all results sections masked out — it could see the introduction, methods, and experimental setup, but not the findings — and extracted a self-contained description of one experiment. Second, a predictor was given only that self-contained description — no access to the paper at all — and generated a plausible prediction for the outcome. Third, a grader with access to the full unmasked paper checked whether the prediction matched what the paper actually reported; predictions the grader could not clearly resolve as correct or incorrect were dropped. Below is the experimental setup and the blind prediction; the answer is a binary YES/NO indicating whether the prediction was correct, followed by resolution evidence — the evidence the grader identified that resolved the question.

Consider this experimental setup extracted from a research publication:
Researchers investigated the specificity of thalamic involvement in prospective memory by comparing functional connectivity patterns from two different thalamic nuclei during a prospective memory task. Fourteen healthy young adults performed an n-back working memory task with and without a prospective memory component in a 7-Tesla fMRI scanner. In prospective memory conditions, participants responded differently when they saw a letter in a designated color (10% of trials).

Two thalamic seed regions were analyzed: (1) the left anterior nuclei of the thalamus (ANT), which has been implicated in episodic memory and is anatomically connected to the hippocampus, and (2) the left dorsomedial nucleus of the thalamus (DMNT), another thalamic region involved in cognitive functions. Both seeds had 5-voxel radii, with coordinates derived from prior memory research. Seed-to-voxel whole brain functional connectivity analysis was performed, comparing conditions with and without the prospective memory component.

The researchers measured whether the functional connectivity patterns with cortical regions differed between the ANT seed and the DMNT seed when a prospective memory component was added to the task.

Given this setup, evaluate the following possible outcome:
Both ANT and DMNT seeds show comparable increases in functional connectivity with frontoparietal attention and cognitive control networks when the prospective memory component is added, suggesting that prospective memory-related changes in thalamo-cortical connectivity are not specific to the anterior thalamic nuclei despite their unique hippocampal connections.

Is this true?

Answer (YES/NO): NO